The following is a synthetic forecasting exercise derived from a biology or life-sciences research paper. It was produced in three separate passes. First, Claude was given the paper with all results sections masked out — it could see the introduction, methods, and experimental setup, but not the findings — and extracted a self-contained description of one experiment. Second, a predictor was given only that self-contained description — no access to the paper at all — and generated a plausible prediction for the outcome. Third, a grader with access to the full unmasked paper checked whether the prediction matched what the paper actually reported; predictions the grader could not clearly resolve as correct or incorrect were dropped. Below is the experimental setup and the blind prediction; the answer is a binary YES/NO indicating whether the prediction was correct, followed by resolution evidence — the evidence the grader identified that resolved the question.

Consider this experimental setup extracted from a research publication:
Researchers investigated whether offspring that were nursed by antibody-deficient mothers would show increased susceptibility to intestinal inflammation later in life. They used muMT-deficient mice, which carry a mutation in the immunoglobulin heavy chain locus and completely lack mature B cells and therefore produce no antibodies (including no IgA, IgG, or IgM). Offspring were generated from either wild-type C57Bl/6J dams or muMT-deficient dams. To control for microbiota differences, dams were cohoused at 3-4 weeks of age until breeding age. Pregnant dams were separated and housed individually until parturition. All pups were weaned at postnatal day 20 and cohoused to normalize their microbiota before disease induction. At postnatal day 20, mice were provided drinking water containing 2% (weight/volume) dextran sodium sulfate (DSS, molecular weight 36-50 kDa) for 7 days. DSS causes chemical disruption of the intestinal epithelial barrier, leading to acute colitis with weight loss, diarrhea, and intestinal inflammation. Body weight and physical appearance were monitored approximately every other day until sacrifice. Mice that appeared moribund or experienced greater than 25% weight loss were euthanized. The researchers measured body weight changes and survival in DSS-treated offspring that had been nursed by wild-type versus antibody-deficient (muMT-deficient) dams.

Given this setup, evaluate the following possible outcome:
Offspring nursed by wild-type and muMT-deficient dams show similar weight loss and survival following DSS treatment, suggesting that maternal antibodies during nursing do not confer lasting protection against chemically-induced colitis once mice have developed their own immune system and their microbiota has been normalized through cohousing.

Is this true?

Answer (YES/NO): NO